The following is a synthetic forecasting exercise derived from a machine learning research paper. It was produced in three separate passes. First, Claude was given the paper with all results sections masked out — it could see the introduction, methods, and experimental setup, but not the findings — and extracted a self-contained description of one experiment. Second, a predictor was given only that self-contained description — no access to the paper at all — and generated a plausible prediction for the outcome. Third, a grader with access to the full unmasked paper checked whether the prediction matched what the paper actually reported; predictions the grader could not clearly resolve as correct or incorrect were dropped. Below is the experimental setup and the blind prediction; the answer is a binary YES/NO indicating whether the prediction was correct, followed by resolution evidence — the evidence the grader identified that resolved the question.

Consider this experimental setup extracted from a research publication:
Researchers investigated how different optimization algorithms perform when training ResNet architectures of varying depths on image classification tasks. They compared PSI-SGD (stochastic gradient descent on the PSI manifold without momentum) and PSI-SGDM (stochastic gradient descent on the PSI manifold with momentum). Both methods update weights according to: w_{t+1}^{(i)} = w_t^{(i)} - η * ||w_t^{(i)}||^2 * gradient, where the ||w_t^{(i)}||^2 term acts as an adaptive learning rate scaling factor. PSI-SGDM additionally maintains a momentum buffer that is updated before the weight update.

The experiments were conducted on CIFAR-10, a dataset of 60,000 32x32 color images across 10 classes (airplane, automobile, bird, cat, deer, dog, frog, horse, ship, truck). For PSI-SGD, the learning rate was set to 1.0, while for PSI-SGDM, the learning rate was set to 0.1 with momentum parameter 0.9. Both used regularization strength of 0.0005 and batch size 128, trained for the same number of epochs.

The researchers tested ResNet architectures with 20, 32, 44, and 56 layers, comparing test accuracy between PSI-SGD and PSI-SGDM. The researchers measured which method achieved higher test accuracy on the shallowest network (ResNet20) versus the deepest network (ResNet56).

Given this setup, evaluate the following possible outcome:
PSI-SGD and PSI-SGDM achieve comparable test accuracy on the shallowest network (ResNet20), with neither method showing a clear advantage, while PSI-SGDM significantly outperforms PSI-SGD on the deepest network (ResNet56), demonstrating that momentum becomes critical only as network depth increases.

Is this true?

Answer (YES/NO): NO